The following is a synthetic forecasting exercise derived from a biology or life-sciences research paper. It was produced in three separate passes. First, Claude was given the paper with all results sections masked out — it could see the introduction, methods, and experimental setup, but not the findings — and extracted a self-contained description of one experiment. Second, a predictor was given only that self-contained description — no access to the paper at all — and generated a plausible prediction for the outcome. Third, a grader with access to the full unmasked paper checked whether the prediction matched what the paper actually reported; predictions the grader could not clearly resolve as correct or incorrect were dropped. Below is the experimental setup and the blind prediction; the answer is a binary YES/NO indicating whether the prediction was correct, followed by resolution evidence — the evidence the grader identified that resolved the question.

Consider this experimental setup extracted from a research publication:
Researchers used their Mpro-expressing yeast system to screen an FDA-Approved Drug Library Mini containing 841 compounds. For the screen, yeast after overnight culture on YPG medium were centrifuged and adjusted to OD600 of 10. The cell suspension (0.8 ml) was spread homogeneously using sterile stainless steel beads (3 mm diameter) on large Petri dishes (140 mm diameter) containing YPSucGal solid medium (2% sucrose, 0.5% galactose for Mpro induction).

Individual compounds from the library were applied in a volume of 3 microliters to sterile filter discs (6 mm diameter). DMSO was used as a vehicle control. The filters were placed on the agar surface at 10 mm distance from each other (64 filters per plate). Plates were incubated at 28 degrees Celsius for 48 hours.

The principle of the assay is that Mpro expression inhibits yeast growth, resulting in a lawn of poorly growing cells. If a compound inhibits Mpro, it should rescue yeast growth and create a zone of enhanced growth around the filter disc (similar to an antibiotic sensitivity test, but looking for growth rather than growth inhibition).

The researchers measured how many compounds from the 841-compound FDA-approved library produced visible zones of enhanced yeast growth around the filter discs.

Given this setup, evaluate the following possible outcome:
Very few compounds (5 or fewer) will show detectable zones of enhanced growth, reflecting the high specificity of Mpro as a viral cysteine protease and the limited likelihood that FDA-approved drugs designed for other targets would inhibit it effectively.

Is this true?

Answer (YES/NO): NO